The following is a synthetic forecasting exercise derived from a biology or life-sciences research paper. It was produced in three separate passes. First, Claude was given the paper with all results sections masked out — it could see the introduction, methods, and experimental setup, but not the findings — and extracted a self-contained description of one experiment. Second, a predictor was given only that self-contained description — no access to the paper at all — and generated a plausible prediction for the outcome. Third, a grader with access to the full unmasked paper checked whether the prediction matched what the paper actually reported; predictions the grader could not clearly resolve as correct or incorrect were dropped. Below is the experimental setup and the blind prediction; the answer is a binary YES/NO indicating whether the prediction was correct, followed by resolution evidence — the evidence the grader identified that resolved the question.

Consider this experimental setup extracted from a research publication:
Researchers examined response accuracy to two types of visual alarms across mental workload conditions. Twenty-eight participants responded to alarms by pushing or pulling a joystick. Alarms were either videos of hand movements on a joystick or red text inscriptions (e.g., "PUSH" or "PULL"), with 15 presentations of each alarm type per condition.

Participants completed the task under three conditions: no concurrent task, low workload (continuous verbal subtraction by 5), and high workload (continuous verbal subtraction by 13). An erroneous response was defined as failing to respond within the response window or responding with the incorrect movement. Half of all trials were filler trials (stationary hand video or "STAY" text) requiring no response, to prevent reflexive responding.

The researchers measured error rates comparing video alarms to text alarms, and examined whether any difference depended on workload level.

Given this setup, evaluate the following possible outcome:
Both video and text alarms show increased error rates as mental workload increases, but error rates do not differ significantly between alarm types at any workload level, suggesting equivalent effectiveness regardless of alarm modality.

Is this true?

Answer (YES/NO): NO